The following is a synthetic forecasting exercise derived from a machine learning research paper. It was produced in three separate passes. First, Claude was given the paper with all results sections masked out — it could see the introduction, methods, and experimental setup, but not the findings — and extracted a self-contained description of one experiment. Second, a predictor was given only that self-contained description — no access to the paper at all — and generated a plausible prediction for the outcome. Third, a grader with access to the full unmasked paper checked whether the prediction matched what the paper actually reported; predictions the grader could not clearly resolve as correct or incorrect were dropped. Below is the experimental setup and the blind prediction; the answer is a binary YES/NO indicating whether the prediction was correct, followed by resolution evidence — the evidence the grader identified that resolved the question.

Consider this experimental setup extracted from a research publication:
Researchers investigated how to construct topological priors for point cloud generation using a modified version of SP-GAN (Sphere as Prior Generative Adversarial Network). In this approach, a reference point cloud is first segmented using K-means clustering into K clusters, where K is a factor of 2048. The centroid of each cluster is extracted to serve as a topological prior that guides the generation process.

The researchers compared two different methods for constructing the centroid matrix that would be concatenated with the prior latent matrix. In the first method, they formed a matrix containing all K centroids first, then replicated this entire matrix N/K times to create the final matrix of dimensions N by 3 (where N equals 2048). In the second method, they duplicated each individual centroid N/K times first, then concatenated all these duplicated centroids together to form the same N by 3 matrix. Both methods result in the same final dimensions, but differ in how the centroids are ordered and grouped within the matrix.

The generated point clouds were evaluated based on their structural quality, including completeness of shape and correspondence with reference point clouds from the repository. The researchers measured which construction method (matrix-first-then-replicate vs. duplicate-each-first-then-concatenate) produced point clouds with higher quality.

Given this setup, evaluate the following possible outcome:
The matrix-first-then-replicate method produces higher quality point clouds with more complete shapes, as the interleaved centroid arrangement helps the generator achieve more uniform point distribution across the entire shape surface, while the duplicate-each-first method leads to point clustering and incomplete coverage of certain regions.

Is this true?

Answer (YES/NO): NO